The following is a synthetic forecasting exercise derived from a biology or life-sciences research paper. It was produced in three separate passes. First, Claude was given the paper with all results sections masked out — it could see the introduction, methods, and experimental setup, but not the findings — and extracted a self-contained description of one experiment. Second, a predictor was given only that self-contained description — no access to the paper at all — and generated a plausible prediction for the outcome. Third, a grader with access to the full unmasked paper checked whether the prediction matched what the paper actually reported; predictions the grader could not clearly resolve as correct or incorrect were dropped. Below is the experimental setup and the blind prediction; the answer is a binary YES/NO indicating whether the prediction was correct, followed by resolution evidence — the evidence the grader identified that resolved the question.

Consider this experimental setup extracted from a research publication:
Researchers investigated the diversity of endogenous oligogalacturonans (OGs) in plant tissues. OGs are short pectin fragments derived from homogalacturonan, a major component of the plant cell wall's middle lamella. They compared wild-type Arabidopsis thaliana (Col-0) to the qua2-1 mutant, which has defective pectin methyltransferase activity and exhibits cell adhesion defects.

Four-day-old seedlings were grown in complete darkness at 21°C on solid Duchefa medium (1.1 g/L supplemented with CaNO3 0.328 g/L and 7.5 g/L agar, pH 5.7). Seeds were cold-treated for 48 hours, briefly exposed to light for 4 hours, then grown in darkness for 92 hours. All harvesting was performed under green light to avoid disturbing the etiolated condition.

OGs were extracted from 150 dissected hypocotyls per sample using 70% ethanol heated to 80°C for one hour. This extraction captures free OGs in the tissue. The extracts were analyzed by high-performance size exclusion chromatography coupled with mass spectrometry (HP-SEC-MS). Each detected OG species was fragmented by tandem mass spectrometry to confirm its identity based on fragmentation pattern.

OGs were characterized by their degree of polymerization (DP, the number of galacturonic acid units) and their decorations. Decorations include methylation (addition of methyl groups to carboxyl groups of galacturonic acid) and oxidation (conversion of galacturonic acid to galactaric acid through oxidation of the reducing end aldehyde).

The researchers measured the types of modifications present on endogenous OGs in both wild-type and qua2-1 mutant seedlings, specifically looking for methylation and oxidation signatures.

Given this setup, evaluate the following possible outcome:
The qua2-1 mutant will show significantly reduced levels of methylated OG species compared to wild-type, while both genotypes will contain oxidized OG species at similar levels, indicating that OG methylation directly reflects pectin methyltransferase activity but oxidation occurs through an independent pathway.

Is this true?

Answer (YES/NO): NO